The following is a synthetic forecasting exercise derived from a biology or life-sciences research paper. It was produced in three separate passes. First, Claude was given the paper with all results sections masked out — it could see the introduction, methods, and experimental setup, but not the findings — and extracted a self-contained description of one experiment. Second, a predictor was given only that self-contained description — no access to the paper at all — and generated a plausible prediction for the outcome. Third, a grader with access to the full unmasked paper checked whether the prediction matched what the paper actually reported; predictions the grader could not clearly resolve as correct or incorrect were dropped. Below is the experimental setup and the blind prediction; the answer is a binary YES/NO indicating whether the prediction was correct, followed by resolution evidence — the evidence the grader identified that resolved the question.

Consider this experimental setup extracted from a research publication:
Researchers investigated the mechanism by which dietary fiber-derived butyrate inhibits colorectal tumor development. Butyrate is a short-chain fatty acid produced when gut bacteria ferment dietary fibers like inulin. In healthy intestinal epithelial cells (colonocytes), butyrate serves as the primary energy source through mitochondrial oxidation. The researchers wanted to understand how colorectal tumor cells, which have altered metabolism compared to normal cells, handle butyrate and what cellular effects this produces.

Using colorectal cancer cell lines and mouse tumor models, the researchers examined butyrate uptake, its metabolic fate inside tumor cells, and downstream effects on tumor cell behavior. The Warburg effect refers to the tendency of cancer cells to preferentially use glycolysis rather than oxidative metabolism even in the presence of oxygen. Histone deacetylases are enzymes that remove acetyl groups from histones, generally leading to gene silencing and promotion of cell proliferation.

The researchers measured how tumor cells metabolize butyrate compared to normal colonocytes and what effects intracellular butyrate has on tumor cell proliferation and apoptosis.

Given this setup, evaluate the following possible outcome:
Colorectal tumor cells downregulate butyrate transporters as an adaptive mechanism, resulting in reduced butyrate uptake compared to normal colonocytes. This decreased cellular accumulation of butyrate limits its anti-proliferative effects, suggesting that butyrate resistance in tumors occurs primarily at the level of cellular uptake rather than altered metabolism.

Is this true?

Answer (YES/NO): NO